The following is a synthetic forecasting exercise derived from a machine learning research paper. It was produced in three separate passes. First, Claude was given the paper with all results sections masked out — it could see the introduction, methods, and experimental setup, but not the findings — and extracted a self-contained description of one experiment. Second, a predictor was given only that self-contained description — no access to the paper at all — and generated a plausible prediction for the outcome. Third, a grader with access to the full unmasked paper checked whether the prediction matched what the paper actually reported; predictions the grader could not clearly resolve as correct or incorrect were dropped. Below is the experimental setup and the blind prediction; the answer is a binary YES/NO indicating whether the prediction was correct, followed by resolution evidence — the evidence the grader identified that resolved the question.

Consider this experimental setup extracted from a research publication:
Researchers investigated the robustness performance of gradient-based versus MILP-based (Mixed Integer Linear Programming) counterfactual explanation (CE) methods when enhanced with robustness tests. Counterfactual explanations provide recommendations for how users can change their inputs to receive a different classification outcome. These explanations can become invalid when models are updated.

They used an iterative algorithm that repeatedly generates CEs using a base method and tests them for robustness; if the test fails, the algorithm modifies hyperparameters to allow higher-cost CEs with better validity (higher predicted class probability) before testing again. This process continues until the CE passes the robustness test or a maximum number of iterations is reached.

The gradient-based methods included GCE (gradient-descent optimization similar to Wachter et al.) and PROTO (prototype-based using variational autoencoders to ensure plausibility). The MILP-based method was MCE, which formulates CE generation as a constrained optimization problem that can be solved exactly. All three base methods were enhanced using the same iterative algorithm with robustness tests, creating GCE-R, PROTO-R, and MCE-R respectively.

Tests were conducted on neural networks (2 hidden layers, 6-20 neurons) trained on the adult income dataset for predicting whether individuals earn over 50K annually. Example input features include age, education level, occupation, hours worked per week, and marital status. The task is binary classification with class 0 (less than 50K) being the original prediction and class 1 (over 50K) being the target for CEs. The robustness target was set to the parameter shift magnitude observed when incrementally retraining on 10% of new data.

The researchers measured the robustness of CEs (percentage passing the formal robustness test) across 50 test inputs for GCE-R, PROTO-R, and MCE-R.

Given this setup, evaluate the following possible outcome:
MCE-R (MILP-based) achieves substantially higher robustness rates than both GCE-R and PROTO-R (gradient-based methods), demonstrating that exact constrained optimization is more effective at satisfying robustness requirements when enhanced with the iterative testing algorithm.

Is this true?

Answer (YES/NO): YES